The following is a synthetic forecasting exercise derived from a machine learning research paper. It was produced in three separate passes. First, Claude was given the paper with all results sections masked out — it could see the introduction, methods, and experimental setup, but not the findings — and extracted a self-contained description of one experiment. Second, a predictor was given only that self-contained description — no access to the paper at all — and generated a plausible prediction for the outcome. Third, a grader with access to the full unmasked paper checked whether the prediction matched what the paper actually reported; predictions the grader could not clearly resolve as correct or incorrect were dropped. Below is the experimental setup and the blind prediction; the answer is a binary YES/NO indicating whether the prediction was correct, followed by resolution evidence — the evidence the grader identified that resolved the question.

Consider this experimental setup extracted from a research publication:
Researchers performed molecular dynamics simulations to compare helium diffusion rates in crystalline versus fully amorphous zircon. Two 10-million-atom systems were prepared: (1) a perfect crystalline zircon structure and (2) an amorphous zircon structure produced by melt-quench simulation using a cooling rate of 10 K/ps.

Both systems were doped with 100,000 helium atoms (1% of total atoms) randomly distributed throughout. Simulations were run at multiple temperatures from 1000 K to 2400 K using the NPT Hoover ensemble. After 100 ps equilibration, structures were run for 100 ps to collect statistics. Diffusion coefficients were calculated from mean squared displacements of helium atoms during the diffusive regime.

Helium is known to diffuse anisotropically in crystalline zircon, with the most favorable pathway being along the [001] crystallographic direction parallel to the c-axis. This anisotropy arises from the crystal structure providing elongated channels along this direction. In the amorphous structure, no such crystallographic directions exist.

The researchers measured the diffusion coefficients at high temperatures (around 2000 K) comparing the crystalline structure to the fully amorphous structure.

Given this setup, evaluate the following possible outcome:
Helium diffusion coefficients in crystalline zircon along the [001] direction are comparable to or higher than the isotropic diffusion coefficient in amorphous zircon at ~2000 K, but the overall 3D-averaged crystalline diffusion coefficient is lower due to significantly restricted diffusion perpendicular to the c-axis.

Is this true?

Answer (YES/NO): NO